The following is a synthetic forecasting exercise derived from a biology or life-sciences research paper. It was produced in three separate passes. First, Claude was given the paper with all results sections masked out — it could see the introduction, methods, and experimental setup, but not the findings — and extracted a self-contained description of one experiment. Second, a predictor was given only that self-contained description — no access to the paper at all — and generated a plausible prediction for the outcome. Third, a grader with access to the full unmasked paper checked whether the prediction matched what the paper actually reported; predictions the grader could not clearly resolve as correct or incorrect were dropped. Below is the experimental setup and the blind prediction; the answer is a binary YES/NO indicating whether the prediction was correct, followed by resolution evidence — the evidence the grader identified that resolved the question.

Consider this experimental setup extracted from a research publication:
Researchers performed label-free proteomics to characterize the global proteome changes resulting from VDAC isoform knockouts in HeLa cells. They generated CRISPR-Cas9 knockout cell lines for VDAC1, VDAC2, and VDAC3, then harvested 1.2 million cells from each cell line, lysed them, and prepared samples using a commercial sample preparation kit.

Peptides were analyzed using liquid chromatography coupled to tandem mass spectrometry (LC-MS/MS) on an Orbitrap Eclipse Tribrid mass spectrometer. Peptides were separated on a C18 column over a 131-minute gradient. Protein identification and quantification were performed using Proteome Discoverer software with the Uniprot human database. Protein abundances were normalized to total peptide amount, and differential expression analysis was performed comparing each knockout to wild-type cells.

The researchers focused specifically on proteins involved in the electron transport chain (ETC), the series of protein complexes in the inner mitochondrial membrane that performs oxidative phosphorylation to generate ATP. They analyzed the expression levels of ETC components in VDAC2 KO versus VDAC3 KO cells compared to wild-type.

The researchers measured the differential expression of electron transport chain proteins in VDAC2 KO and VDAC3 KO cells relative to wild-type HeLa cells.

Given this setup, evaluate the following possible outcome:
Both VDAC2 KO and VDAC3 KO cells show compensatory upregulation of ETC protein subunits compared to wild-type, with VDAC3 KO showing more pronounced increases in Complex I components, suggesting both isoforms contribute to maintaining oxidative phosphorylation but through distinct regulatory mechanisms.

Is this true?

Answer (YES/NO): NO